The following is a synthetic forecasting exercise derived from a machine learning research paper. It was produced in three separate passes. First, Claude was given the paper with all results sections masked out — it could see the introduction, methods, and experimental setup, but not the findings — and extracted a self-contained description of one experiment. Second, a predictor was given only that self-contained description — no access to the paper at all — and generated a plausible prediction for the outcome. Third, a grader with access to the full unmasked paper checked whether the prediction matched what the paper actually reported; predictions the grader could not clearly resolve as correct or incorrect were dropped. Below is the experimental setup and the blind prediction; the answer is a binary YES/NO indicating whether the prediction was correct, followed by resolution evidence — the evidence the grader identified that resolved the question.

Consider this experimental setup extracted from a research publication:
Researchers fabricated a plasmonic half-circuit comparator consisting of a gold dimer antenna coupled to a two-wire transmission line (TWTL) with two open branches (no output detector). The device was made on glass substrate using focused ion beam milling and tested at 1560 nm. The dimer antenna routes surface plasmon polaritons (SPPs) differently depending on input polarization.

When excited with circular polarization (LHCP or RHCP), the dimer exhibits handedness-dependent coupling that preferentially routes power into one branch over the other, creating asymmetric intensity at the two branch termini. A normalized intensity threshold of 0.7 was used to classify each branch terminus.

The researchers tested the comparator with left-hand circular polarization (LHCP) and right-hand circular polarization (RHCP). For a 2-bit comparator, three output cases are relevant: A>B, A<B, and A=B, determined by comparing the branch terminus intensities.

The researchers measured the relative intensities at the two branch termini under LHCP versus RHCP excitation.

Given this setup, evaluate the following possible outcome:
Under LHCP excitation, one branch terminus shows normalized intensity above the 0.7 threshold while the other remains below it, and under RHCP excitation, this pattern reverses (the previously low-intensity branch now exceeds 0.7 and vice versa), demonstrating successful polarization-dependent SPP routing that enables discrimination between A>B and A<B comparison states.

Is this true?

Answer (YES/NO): YES